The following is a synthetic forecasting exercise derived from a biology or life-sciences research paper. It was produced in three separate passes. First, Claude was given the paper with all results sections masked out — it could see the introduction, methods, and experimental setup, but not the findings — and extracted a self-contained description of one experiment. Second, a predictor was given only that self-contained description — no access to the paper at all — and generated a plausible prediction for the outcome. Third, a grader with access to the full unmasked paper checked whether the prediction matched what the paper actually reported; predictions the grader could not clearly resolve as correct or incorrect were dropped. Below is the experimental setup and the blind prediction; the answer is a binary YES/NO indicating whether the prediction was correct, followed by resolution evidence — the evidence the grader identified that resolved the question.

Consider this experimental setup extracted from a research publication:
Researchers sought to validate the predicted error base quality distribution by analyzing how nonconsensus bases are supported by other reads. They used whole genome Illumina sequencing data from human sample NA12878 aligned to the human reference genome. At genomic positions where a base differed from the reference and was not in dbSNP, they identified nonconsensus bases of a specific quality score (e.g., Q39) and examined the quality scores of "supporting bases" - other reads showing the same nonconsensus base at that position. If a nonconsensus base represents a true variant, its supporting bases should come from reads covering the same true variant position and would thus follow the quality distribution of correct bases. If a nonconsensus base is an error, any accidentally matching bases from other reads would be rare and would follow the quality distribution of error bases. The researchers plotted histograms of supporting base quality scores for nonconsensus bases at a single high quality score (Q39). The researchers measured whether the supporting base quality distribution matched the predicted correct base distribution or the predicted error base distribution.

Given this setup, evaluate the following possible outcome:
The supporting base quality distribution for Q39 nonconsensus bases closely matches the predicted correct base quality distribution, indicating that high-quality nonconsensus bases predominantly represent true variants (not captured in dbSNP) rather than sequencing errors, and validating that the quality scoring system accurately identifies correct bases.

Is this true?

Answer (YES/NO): YES